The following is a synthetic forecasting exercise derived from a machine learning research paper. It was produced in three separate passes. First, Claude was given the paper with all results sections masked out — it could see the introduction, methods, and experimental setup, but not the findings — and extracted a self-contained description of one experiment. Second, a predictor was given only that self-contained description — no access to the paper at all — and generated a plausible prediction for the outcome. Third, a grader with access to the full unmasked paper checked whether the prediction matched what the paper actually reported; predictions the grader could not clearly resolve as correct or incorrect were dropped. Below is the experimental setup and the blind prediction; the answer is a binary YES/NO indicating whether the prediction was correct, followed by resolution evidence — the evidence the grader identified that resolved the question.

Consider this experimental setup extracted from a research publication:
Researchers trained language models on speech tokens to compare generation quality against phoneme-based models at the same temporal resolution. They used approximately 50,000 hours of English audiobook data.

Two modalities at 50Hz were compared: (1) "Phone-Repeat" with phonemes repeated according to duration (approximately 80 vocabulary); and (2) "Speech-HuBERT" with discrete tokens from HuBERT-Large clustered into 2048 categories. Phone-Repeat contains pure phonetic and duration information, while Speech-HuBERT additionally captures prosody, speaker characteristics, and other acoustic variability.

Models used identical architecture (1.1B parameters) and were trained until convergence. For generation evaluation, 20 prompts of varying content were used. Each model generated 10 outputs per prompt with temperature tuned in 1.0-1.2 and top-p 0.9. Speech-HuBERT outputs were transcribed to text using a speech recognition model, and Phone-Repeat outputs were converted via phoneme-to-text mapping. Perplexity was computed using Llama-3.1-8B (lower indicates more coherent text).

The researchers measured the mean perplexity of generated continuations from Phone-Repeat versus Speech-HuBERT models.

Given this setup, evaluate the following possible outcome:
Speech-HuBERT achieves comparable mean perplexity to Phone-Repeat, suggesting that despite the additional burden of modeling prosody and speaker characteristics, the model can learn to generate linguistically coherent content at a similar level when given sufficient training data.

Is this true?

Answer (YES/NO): NO